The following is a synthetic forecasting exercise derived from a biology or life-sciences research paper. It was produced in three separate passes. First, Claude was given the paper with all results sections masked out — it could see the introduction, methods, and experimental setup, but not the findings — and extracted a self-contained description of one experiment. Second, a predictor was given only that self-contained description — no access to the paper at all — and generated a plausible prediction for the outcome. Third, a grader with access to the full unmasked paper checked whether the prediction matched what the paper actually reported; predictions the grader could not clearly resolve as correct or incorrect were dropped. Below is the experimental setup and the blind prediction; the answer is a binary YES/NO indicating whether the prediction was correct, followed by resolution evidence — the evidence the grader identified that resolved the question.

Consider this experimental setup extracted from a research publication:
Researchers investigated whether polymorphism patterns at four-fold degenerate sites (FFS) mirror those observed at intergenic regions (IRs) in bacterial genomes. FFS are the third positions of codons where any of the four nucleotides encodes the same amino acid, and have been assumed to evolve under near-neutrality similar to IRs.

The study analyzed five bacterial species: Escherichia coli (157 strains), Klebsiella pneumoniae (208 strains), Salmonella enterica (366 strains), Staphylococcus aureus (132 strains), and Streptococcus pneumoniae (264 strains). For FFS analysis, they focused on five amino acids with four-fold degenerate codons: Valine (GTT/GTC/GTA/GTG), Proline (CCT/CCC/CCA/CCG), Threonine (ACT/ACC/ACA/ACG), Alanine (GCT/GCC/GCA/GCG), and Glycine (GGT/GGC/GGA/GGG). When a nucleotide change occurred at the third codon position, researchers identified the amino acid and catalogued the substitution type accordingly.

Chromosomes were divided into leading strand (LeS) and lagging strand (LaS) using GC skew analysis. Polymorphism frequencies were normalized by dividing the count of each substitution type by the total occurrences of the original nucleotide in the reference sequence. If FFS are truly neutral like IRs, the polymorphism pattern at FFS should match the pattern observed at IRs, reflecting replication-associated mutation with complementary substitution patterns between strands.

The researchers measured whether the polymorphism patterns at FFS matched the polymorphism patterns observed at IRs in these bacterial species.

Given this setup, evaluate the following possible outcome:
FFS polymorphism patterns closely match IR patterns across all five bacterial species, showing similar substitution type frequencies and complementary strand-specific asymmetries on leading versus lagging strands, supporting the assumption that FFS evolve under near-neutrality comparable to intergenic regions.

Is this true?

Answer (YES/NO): NO